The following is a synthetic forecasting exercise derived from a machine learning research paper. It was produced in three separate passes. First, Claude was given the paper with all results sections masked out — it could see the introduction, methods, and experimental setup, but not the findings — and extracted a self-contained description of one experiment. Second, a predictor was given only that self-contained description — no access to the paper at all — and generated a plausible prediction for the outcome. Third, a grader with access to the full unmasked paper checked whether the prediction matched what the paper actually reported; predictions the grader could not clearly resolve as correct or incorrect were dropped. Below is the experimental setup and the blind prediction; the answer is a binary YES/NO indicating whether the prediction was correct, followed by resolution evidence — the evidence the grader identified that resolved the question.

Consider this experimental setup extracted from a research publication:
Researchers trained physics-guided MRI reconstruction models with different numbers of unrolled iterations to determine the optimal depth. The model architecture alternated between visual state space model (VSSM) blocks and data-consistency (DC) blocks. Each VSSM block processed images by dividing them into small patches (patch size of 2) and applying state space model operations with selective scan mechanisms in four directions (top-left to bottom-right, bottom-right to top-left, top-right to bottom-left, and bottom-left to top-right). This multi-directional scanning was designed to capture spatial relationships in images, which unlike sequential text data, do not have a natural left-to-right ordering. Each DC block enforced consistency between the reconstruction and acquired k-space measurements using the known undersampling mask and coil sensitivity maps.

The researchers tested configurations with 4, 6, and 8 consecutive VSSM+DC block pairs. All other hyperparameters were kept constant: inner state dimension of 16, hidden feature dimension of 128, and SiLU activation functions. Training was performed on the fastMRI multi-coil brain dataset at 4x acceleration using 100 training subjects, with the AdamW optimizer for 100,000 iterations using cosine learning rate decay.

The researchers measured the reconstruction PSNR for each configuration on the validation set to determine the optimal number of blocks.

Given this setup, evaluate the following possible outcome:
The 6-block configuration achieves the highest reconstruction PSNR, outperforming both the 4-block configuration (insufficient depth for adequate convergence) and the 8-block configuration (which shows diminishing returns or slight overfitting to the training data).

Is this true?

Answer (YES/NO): YES